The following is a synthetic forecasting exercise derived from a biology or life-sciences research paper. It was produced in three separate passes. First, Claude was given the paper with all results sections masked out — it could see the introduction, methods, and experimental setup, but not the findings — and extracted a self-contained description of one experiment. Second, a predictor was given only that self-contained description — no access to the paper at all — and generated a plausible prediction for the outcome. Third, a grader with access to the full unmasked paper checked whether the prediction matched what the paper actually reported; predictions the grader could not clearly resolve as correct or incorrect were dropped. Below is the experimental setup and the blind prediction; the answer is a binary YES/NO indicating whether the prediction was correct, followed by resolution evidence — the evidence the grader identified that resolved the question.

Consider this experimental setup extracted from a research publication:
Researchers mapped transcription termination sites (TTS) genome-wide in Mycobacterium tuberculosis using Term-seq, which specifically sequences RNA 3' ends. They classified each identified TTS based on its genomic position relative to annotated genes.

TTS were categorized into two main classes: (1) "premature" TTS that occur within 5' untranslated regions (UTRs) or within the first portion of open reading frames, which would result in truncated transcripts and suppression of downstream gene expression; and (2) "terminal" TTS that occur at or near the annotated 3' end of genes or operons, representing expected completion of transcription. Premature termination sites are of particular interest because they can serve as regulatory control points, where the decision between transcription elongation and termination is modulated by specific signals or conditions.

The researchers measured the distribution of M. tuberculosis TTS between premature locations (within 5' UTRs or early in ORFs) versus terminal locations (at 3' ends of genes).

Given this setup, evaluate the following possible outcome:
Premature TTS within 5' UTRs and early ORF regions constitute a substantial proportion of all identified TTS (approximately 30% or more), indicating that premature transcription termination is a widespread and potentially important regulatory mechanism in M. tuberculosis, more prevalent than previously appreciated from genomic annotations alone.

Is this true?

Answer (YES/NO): NO